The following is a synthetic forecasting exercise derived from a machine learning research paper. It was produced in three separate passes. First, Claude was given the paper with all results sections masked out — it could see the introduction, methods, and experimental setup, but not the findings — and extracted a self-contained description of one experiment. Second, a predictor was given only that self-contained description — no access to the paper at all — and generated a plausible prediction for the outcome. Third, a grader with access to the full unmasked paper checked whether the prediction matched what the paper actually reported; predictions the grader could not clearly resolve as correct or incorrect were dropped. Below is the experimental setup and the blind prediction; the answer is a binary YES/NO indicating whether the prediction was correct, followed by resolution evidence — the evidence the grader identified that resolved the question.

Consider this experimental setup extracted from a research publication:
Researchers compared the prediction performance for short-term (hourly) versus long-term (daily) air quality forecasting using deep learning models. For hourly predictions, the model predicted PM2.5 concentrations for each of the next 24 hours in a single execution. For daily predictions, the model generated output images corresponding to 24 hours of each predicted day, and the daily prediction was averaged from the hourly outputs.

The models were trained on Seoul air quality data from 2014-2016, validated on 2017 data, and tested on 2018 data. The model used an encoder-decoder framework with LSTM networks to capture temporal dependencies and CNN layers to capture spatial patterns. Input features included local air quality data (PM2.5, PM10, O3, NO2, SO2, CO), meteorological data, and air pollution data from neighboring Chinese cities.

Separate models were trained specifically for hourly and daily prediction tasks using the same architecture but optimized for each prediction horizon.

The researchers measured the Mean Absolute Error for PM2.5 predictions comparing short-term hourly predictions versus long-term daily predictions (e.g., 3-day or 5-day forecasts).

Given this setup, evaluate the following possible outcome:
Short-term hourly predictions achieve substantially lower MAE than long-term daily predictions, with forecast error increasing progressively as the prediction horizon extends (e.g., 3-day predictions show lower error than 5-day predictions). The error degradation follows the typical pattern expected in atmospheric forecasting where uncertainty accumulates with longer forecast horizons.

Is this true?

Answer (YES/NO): NO